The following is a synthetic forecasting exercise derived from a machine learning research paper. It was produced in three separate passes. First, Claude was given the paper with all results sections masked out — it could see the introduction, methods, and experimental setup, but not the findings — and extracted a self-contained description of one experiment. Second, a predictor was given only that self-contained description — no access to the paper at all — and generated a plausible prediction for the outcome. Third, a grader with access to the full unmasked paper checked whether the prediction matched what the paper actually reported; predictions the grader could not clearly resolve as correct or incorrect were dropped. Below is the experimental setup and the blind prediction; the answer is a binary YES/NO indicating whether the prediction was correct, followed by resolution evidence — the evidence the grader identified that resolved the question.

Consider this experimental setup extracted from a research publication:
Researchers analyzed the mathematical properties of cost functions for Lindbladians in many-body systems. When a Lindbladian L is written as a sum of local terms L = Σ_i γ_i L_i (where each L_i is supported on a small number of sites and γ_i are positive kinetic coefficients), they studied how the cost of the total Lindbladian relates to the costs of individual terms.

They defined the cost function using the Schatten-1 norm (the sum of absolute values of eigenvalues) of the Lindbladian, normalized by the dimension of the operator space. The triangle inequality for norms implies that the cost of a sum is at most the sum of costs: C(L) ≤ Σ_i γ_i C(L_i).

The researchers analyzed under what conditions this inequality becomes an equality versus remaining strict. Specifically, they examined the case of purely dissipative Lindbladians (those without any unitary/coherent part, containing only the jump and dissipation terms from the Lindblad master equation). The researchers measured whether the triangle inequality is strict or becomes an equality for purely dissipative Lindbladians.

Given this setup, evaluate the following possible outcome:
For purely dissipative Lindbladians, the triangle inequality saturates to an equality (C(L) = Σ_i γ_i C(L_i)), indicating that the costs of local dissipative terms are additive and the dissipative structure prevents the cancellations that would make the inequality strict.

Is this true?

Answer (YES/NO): YES